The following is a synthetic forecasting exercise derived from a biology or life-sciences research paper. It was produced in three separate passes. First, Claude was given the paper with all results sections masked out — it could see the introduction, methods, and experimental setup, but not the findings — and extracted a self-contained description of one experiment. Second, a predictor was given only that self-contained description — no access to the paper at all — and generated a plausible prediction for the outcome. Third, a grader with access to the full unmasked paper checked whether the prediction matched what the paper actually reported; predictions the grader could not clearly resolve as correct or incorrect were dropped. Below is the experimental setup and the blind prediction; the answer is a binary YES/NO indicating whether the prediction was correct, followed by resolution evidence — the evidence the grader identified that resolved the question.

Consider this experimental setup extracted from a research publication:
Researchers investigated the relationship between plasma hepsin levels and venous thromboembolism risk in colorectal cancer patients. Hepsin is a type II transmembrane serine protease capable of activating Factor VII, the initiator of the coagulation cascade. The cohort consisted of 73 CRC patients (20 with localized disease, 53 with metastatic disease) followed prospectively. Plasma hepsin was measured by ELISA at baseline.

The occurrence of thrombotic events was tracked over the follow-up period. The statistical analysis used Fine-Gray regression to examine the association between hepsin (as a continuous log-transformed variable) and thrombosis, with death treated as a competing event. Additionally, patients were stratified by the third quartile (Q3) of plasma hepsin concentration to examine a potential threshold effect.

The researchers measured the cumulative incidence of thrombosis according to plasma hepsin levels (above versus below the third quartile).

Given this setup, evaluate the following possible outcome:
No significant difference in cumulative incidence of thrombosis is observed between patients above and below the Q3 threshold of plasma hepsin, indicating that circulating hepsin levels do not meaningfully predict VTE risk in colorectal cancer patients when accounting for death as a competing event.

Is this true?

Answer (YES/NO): NO